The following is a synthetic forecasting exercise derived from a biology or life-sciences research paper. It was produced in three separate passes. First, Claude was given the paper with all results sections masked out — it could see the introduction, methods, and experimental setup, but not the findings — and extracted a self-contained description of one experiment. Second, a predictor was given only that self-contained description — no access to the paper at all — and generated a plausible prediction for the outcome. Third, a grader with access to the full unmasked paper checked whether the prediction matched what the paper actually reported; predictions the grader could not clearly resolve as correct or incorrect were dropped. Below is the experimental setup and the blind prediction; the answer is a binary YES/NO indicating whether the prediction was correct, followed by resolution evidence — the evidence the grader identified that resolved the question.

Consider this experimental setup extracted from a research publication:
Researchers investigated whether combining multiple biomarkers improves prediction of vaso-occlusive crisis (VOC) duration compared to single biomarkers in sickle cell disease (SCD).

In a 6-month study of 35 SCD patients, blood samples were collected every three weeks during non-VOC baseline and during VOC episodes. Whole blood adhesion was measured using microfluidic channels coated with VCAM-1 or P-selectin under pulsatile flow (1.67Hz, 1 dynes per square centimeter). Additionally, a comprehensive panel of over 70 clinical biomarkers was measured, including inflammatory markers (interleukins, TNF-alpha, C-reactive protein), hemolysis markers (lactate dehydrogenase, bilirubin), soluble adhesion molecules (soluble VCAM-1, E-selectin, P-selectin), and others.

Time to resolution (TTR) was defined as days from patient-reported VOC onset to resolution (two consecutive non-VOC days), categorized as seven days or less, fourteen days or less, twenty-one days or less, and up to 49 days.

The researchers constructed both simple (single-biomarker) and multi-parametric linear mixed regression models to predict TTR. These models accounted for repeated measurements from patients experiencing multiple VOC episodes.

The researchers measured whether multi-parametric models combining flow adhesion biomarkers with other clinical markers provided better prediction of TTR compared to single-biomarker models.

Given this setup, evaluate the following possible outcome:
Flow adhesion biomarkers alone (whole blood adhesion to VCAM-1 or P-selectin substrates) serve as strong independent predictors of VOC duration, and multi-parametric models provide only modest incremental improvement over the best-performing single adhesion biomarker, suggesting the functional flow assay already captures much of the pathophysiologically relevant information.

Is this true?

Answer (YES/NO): NO